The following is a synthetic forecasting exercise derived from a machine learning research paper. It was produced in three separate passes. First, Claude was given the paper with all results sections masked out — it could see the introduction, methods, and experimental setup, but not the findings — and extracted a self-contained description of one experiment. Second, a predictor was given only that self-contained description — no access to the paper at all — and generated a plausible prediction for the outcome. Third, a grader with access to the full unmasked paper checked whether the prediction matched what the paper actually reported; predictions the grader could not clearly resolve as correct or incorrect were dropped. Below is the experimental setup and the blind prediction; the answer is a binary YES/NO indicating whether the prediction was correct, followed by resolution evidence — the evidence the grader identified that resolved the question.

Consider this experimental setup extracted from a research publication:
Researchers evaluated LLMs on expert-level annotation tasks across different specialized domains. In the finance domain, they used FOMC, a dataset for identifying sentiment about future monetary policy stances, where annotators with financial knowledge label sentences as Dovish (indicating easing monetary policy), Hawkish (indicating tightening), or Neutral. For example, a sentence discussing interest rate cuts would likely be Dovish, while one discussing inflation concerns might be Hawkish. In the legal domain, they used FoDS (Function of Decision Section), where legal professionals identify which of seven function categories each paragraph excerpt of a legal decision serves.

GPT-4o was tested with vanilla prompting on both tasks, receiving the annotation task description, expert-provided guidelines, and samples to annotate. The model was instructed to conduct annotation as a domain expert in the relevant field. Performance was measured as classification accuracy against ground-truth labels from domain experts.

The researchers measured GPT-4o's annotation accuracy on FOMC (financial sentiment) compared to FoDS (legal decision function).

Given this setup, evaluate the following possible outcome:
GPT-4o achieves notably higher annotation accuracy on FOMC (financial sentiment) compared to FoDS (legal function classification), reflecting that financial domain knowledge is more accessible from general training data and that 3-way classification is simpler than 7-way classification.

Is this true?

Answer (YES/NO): YES